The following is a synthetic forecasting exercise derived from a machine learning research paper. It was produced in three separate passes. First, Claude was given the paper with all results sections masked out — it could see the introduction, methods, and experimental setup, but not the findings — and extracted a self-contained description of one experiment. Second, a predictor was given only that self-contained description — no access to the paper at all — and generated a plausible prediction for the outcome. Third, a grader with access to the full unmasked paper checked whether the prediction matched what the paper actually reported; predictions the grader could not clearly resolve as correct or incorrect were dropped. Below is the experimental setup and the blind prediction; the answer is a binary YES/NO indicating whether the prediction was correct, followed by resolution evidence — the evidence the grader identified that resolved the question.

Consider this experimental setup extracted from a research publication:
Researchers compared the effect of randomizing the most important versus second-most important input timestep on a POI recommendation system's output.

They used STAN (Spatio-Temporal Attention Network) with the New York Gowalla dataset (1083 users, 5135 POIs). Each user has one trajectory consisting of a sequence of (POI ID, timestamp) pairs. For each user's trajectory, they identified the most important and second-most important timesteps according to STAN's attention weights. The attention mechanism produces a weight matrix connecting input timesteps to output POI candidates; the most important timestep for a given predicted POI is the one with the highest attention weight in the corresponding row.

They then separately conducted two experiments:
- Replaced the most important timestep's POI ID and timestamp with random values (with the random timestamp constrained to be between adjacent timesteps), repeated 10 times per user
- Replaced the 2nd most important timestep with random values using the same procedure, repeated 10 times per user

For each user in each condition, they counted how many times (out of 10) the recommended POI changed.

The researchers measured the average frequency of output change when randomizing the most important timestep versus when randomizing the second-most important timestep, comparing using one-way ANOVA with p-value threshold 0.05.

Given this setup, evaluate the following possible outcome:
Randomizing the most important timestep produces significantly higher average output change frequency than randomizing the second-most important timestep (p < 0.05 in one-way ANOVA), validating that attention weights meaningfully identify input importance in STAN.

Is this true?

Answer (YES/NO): YES